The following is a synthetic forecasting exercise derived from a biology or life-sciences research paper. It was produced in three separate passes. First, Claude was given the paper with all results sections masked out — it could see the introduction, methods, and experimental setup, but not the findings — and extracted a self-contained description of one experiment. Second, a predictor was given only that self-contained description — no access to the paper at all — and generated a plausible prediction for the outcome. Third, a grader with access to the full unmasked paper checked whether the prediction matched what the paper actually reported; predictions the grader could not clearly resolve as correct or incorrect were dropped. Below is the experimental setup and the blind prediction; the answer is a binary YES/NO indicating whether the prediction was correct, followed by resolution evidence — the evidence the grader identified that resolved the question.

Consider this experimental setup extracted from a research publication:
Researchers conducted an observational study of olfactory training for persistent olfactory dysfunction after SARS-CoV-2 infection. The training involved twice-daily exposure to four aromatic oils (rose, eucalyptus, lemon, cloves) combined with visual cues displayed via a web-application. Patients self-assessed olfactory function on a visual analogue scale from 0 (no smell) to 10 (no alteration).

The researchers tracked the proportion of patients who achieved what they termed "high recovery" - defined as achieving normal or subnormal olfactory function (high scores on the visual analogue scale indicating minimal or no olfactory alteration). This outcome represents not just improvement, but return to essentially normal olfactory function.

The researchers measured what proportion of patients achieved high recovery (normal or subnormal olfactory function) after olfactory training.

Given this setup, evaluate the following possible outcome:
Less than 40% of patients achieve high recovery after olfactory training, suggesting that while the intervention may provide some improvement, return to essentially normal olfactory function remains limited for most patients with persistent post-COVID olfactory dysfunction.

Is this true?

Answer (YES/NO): YES